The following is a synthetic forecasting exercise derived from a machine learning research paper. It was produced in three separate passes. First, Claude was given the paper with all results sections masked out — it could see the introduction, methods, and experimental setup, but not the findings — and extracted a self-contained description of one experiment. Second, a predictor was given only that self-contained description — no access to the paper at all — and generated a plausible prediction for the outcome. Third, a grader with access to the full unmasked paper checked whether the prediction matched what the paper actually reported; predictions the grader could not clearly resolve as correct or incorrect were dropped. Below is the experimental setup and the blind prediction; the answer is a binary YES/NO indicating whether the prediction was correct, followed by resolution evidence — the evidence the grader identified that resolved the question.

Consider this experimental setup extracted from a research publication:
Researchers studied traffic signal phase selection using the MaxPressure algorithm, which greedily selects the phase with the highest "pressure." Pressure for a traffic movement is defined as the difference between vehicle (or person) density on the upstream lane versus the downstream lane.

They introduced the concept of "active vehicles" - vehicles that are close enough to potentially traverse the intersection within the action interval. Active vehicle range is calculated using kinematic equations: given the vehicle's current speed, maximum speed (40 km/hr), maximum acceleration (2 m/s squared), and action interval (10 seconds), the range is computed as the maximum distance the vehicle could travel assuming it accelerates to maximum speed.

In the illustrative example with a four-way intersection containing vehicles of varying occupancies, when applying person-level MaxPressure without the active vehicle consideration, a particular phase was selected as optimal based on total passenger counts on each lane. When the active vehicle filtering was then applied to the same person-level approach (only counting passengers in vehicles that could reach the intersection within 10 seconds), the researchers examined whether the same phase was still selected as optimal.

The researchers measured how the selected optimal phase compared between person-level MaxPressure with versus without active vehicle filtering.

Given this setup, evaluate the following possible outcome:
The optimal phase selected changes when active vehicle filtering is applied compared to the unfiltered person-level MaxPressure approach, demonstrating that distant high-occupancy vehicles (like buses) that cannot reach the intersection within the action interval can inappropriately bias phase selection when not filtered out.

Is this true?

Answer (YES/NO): YES